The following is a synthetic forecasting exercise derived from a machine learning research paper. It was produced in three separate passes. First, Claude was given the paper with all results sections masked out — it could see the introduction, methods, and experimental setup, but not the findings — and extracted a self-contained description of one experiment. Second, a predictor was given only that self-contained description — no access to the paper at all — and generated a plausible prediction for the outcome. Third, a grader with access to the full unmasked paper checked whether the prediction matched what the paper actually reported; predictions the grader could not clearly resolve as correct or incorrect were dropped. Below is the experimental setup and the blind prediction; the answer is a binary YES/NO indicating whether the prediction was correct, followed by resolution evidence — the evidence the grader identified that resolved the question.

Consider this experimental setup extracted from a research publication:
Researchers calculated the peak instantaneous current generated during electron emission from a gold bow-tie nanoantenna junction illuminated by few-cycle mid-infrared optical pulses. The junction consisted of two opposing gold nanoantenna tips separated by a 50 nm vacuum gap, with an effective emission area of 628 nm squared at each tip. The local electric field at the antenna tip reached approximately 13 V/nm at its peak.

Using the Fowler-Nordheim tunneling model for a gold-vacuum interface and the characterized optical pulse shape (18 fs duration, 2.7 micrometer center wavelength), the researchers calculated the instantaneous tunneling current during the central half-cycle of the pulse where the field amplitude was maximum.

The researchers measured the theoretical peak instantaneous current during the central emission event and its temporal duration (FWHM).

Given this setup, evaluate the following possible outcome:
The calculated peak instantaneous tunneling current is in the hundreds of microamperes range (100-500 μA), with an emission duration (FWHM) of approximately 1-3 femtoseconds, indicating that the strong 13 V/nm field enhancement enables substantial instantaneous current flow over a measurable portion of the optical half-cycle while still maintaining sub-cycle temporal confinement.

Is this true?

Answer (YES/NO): NO